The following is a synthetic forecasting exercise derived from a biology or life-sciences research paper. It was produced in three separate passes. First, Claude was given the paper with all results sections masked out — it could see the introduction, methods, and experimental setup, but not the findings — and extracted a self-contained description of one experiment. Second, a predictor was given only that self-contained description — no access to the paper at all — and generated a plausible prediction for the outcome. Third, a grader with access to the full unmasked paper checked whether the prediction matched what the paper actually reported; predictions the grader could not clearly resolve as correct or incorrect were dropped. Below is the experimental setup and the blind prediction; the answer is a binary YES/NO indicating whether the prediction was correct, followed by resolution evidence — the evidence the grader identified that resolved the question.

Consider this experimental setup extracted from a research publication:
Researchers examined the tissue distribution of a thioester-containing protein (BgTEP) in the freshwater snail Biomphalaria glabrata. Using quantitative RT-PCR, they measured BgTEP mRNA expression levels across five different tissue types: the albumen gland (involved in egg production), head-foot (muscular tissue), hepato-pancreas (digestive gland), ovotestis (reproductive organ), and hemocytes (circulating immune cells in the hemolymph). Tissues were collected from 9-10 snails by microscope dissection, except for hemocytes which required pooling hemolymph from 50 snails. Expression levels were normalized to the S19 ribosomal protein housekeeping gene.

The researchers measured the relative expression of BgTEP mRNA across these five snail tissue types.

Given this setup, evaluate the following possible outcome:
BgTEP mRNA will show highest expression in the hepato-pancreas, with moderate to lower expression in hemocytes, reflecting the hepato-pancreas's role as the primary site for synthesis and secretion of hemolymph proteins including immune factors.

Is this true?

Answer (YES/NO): NO